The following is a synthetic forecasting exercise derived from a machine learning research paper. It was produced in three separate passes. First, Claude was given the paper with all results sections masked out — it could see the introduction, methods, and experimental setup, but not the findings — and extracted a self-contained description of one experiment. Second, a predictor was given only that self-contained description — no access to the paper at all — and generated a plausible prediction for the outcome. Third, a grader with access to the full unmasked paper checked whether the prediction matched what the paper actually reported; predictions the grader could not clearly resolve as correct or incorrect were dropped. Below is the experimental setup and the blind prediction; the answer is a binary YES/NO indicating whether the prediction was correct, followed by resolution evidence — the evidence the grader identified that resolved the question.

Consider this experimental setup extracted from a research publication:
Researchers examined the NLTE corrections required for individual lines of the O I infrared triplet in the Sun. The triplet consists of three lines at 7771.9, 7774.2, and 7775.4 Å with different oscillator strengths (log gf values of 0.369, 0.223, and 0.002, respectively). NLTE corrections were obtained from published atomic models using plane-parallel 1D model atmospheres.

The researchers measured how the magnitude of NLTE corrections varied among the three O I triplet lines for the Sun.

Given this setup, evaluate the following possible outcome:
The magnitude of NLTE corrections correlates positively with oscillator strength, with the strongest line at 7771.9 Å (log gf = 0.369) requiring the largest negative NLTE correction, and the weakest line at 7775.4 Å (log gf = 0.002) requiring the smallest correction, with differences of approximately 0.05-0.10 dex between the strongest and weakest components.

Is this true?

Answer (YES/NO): NO